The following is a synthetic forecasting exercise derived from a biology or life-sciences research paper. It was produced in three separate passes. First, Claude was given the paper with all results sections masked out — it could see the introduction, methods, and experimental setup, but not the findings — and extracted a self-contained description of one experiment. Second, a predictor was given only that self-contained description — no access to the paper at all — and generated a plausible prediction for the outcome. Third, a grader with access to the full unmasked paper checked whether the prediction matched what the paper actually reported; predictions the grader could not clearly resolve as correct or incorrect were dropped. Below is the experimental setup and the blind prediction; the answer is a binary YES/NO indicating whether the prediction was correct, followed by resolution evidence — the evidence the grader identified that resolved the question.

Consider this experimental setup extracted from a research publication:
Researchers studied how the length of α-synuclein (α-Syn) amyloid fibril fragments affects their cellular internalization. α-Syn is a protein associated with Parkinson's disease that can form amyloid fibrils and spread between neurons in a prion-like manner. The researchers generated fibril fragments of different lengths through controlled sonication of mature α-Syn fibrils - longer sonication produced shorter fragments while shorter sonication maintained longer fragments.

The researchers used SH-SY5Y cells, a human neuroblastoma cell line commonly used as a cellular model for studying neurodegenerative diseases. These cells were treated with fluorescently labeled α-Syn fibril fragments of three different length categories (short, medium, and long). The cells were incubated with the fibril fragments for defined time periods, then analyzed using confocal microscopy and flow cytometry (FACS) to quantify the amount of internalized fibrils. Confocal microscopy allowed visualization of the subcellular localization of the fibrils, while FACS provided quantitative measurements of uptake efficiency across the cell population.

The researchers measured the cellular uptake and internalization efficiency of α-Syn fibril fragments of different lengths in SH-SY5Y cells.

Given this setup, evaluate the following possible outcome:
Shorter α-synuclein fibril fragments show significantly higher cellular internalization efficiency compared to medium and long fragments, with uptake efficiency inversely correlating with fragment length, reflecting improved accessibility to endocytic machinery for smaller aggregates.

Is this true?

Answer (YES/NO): YES